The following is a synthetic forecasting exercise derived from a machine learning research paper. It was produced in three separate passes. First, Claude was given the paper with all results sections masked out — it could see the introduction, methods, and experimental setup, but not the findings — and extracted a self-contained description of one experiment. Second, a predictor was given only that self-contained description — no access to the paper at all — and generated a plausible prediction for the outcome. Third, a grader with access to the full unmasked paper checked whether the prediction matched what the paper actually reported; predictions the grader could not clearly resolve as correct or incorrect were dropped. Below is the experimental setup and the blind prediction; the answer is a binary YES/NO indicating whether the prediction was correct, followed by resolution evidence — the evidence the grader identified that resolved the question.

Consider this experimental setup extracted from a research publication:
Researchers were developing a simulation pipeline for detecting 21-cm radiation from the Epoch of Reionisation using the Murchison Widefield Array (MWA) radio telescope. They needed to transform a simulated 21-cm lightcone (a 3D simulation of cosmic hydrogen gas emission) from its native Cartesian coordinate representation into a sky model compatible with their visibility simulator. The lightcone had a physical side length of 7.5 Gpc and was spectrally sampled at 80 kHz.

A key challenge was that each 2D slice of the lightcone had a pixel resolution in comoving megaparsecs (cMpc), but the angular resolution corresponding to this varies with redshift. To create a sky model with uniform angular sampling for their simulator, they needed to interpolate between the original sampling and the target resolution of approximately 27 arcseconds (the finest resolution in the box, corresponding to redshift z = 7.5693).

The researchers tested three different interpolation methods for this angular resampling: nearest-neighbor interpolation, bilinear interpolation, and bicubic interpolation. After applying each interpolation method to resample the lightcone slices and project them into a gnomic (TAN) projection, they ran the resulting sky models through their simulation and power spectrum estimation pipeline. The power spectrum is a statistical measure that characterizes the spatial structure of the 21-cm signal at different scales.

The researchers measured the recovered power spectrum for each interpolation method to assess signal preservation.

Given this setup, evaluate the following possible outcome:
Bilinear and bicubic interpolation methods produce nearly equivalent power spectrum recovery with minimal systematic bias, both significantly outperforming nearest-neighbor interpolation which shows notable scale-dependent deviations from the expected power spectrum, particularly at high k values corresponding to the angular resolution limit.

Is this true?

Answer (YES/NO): NO